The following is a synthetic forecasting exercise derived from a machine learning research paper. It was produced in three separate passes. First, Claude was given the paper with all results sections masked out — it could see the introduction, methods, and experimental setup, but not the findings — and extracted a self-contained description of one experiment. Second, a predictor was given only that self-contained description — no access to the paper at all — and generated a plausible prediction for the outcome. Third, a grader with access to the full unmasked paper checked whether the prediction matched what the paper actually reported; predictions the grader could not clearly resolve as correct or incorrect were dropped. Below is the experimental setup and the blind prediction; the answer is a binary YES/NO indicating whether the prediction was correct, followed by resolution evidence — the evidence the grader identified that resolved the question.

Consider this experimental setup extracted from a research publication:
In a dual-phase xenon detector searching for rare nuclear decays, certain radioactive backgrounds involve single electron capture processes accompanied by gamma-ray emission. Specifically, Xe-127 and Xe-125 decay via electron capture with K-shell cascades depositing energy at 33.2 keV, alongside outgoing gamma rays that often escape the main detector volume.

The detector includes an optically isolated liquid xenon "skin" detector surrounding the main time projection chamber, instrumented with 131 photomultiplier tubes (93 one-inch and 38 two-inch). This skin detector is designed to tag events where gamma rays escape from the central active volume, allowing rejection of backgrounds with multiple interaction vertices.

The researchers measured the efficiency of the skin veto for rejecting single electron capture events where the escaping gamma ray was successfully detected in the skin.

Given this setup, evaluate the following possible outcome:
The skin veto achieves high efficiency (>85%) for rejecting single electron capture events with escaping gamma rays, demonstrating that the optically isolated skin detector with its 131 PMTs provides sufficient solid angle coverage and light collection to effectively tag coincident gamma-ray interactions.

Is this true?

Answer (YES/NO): NO